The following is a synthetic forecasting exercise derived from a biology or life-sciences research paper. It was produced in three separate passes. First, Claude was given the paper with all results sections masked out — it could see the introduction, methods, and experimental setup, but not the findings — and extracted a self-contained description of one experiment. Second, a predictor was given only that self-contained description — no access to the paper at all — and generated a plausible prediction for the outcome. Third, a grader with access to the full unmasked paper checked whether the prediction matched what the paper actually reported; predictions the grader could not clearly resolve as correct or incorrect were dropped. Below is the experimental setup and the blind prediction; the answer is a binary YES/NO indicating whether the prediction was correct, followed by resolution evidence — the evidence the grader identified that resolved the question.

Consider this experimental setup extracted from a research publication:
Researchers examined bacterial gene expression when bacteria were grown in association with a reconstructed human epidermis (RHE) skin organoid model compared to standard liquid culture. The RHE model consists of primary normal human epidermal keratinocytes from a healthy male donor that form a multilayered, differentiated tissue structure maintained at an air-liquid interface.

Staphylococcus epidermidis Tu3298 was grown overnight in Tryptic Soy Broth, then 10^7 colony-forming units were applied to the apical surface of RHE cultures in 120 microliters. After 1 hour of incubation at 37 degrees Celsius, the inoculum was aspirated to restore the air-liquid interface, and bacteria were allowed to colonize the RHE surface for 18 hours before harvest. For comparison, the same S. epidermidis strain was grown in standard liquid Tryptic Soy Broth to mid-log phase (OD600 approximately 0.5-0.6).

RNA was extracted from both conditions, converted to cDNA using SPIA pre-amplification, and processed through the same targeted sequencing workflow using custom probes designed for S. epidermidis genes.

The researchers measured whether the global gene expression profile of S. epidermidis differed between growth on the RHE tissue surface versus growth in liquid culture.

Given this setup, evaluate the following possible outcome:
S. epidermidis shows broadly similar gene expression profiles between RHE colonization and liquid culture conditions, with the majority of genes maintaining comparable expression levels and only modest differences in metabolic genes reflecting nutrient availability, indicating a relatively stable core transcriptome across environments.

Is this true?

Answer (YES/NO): NO